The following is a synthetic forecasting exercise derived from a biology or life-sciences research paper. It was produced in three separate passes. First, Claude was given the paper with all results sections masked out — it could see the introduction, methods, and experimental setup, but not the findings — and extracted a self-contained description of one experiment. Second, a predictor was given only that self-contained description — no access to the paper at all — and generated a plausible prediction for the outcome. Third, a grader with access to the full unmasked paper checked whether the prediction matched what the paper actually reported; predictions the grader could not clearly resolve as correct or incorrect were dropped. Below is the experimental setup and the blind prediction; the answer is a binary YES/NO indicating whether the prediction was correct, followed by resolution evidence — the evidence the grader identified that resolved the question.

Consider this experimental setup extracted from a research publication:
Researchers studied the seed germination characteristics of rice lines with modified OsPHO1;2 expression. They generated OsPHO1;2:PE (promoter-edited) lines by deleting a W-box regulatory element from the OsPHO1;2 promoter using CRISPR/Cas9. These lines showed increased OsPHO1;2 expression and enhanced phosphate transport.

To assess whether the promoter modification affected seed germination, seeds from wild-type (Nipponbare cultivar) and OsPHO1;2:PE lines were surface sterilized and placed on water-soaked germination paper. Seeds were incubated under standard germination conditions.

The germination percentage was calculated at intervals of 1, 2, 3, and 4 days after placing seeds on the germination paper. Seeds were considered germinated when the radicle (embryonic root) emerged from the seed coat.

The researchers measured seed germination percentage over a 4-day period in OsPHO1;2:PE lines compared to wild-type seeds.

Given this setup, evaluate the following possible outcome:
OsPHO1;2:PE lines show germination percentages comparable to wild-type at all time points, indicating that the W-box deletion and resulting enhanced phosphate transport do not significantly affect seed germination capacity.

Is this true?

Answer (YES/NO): YES